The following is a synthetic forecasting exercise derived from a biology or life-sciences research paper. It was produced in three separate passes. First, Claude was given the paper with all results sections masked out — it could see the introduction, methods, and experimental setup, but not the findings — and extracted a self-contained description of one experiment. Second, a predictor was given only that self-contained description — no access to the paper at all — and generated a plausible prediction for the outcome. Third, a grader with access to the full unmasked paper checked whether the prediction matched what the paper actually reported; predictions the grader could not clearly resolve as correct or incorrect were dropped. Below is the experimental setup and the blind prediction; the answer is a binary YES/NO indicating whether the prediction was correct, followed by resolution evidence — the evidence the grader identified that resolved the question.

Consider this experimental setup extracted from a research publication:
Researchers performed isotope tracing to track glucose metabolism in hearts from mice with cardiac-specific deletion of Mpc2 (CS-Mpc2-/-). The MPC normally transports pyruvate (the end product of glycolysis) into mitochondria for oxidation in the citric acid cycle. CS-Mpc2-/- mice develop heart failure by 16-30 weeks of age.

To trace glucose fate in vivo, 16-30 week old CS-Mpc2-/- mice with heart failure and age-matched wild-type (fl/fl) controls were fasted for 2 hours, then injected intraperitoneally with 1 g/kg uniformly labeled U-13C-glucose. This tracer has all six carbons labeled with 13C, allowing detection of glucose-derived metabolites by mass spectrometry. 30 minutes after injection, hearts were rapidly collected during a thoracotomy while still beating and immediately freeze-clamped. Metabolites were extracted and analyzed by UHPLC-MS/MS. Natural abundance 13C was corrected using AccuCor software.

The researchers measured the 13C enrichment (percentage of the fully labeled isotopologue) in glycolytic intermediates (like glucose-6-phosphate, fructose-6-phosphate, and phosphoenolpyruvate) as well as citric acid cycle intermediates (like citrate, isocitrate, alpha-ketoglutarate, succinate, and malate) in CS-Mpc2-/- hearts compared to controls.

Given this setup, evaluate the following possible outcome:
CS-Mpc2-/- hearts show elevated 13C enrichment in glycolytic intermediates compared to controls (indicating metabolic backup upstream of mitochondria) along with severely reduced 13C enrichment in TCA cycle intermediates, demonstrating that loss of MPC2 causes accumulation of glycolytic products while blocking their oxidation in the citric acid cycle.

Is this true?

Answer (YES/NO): NO